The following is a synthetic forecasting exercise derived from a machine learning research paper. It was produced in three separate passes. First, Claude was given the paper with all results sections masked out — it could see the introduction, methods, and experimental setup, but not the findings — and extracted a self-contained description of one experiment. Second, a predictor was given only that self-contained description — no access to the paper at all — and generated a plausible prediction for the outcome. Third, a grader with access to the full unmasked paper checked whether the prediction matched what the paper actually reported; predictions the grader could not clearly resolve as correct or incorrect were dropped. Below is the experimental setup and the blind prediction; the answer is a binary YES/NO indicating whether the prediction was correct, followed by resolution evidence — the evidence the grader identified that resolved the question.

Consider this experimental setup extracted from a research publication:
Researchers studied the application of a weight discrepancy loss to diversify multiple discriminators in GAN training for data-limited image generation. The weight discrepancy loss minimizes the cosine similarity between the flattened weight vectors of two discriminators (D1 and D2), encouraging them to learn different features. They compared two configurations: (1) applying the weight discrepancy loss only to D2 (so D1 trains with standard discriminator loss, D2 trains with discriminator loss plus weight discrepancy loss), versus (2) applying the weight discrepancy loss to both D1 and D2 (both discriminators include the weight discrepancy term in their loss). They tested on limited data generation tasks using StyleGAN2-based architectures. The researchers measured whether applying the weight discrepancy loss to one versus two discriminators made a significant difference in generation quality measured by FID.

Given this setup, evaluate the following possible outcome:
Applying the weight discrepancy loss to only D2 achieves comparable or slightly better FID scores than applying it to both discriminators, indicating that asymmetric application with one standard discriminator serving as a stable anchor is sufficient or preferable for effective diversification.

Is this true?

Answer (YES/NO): YES